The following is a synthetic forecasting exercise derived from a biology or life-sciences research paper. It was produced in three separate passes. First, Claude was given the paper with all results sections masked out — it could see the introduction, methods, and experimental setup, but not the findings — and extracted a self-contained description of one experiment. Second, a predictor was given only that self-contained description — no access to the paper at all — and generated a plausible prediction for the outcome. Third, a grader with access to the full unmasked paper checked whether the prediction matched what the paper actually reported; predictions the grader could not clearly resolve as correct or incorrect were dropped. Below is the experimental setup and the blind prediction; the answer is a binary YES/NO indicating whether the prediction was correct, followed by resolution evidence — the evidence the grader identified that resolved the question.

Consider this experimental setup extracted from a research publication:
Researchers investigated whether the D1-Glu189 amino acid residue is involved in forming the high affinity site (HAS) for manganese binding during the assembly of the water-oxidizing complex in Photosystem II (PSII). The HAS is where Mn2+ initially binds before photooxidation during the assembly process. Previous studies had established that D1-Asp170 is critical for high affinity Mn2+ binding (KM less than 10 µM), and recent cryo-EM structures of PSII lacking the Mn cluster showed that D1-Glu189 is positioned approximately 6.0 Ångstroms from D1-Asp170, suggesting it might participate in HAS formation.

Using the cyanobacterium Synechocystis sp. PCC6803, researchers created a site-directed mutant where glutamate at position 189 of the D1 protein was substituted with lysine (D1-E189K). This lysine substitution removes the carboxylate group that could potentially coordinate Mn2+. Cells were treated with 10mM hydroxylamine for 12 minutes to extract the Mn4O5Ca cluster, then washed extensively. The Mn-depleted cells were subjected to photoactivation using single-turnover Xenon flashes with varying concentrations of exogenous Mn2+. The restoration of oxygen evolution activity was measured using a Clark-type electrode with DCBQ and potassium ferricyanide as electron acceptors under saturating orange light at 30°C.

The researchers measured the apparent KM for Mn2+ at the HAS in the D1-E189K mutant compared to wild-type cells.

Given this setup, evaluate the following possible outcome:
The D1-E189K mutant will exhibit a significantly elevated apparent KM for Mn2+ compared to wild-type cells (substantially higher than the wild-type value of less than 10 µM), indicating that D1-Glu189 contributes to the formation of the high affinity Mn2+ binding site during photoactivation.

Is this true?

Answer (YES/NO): NO